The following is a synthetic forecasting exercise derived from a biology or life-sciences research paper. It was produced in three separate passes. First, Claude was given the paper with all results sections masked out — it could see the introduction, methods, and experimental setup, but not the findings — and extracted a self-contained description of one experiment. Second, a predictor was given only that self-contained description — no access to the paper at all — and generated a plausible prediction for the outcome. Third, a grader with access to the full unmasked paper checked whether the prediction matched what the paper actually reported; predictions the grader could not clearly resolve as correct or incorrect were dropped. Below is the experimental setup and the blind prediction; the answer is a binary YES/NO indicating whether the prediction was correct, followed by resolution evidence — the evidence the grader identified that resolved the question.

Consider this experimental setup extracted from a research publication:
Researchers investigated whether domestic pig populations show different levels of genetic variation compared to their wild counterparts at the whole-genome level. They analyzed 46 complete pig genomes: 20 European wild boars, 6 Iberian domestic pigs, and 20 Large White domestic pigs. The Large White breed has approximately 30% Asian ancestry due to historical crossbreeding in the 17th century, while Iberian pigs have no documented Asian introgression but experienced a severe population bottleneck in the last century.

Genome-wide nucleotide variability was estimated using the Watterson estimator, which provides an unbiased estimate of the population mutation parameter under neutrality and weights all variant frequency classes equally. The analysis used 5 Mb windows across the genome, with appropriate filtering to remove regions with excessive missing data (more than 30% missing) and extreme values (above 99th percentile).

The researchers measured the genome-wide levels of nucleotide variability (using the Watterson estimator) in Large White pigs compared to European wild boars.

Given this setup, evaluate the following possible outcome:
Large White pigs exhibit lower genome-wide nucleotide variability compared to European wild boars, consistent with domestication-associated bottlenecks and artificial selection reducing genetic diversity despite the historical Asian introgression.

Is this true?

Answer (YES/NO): NO